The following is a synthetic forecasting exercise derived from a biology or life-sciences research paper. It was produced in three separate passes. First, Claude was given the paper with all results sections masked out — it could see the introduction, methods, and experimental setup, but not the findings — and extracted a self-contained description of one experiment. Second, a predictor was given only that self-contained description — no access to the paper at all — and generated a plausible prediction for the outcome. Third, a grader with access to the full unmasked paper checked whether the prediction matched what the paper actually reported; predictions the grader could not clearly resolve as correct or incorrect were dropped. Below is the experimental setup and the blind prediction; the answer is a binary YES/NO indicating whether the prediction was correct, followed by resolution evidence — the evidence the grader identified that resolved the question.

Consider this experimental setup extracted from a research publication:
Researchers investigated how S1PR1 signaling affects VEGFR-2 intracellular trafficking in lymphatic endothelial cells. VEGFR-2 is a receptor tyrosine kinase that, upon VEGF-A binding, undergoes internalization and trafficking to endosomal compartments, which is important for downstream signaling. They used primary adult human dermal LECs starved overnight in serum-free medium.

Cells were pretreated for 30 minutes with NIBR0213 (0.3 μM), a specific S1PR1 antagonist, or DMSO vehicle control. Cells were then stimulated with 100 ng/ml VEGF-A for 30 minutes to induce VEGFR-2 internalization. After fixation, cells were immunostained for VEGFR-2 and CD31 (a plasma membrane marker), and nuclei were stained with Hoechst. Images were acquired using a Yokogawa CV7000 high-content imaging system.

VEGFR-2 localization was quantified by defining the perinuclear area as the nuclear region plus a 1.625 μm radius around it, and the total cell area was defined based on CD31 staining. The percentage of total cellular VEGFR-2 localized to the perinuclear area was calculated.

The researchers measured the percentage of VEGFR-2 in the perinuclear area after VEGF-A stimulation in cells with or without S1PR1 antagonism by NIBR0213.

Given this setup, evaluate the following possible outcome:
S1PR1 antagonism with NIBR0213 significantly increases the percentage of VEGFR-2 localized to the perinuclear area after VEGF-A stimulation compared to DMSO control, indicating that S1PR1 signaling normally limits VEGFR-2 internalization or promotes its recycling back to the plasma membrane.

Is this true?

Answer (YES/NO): NO